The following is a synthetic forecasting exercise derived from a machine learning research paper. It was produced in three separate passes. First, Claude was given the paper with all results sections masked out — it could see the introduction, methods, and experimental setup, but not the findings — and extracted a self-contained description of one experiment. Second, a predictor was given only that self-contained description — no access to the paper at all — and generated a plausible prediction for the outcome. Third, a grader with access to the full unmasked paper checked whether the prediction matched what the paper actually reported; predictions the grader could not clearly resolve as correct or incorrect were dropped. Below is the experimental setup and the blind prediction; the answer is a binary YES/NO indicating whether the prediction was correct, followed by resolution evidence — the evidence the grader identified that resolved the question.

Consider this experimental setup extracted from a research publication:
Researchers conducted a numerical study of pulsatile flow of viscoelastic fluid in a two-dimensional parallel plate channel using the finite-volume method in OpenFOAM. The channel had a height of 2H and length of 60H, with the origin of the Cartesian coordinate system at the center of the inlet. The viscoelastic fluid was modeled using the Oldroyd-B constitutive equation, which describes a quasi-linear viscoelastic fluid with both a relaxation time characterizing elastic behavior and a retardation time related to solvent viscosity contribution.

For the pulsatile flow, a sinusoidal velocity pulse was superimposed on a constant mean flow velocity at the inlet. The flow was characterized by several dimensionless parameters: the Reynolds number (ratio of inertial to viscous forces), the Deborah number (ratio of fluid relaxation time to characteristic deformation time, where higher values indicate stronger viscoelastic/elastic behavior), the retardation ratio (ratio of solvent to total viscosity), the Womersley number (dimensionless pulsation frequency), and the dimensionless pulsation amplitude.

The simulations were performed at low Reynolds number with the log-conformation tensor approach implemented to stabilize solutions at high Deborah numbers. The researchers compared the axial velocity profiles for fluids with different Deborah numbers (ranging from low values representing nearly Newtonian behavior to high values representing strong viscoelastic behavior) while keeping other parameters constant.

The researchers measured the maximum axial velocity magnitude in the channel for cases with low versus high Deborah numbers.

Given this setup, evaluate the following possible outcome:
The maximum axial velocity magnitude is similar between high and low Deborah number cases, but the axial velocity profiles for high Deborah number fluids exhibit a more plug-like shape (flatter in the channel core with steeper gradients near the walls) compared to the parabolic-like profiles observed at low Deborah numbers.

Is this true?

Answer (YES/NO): NO